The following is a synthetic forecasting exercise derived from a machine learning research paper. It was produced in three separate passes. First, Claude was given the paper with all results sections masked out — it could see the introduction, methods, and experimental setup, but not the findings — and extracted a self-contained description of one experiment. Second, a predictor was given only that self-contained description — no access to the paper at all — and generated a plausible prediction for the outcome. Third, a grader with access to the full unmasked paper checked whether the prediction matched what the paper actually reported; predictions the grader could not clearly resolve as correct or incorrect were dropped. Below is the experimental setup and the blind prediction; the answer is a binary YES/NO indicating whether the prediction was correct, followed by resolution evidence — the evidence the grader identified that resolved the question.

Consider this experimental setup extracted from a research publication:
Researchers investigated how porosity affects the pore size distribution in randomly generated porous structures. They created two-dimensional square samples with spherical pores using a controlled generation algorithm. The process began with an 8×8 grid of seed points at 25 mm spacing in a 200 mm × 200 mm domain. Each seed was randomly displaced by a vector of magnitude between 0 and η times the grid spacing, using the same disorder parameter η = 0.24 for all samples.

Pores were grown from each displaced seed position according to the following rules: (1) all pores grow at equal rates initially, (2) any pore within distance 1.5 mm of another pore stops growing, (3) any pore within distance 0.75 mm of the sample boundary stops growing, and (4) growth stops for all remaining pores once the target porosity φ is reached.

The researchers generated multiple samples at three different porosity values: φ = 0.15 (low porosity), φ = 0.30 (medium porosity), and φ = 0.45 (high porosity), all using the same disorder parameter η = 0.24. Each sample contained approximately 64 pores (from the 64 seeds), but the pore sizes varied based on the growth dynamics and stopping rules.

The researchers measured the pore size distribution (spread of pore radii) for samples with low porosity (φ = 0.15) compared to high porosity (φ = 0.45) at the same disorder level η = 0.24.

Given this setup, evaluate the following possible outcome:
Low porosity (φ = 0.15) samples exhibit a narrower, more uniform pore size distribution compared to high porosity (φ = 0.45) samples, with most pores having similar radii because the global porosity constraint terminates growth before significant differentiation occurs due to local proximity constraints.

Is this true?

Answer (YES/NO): YES